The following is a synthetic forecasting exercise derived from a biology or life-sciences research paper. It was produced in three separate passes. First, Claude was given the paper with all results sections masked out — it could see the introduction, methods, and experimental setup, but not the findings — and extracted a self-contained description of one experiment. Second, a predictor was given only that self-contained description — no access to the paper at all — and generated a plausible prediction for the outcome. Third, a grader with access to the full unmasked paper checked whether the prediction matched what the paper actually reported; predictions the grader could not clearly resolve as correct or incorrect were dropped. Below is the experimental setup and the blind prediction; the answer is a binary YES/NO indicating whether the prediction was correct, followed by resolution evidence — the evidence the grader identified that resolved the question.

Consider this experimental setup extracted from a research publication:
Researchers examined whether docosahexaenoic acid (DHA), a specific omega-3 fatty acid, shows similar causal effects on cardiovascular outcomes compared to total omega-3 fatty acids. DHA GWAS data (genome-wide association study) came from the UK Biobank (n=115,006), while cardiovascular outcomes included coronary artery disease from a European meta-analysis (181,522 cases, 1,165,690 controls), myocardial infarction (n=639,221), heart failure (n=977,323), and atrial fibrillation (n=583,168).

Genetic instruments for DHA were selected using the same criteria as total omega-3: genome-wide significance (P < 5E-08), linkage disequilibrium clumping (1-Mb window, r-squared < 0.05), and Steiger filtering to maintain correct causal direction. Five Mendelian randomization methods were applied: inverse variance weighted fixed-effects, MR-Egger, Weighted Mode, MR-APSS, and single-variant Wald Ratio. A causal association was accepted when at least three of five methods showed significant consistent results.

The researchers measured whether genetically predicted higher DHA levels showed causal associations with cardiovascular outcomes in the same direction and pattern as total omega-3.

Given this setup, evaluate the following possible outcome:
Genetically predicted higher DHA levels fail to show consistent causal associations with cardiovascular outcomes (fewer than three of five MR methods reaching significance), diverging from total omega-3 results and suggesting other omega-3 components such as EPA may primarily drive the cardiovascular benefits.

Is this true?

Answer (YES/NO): NO